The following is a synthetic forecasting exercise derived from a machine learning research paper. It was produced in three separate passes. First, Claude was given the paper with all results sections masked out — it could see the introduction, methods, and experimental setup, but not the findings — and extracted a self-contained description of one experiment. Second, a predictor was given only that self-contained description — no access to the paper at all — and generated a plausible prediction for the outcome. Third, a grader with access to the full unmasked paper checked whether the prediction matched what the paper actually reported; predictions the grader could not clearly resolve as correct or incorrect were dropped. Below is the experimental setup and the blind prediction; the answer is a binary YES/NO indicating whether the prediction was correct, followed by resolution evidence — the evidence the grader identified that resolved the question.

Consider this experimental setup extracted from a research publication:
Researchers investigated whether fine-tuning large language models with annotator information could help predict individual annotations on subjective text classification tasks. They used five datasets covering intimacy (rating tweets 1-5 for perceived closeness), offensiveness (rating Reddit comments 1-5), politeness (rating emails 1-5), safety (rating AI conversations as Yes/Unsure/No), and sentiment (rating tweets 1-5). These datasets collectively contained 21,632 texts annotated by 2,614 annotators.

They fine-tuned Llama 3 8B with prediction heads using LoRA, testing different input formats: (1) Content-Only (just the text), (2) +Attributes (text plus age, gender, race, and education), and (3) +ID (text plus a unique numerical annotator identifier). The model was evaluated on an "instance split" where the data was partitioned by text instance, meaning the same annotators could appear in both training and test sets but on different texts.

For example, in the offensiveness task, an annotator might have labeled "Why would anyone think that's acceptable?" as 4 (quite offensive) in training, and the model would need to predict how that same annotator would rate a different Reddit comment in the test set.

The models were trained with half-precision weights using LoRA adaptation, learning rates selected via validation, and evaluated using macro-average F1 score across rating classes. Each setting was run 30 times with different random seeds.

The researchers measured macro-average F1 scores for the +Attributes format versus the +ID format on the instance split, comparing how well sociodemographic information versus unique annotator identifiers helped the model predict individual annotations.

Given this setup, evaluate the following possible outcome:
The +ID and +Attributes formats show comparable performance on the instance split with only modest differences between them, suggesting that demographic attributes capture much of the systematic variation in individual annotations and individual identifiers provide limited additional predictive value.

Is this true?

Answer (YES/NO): NO